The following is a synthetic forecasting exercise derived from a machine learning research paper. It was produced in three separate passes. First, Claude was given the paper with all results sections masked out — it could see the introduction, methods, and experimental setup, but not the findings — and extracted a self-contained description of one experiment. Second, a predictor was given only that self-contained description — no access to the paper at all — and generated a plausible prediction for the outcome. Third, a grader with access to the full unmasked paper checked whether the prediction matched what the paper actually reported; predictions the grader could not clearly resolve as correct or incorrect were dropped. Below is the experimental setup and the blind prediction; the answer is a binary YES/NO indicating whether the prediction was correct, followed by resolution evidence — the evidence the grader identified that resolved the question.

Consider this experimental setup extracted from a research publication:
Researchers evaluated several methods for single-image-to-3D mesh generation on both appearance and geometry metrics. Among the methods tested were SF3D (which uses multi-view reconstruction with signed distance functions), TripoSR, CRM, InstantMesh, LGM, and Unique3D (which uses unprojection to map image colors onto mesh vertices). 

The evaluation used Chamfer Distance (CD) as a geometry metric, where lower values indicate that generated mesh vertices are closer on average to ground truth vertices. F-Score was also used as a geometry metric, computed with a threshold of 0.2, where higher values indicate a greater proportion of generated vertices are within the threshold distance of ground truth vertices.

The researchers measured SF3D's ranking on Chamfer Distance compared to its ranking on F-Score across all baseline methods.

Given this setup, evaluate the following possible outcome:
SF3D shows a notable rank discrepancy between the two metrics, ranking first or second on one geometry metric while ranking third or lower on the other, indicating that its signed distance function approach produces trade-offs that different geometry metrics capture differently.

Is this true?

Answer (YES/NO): YES